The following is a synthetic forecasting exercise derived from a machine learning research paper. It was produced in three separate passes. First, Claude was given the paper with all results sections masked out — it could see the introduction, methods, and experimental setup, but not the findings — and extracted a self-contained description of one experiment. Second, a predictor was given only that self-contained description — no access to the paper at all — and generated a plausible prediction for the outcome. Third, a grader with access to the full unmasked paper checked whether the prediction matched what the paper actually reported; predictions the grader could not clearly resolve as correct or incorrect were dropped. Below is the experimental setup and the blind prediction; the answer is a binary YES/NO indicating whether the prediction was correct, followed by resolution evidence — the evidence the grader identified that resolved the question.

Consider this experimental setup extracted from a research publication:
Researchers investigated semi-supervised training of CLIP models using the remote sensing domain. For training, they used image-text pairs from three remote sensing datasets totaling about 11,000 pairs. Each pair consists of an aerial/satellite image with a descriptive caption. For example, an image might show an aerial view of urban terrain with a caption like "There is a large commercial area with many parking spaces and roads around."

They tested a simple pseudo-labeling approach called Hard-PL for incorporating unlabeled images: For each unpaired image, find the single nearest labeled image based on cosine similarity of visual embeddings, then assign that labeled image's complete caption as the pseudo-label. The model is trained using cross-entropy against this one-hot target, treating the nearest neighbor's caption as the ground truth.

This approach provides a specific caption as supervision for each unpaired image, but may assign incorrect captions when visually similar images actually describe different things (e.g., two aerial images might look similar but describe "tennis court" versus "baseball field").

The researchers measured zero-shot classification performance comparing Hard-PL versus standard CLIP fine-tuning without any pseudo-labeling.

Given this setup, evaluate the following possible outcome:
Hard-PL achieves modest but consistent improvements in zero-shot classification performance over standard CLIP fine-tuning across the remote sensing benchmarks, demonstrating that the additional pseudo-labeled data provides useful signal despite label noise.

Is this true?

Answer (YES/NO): NO